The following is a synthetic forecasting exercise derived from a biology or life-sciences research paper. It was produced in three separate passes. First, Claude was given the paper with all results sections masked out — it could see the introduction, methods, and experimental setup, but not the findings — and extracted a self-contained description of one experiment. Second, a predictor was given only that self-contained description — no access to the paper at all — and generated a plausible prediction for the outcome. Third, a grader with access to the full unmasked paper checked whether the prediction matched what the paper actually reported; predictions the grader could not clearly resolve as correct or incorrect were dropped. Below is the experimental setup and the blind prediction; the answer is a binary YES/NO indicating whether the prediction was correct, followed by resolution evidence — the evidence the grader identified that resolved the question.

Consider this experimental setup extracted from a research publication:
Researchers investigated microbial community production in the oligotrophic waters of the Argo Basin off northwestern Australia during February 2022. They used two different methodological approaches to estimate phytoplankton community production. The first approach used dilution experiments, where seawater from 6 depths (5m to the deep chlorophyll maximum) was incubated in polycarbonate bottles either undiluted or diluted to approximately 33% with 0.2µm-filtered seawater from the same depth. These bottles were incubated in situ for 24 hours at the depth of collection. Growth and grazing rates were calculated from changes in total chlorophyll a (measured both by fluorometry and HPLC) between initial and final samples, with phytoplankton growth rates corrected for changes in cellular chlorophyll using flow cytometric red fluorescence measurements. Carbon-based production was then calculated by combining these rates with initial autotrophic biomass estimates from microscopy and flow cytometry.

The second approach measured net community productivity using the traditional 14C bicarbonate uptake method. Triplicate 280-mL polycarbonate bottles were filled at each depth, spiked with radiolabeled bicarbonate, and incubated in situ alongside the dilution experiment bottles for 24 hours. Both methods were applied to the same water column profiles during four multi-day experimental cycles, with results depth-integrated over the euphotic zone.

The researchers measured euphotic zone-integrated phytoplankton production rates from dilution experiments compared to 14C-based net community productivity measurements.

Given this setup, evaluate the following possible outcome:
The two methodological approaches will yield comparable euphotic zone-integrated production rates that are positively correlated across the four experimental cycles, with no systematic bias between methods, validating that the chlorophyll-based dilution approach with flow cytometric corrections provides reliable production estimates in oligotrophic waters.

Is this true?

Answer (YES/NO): NO